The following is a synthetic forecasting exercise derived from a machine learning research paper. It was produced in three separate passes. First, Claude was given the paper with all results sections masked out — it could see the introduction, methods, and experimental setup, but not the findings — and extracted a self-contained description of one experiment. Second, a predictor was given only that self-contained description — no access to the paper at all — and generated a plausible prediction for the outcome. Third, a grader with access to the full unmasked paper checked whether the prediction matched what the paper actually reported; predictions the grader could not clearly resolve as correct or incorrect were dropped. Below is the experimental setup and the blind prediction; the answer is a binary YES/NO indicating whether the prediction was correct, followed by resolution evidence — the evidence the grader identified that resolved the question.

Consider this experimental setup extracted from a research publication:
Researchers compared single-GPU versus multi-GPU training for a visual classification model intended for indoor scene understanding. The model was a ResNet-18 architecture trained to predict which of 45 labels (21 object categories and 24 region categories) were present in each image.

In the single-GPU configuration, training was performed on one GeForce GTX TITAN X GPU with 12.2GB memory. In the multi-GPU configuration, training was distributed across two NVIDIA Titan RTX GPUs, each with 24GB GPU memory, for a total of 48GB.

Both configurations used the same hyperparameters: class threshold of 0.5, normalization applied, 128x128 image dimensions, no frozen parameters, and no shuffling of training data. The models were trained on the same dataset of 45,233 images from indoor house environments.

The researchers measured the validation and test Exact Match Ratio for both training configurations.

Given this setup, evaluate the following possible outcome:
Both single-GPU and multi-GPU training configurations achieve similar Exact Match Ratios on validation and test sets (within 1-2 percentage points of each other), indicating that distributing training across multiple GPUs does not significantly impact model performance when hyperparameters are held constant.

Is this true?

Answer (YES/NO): NO